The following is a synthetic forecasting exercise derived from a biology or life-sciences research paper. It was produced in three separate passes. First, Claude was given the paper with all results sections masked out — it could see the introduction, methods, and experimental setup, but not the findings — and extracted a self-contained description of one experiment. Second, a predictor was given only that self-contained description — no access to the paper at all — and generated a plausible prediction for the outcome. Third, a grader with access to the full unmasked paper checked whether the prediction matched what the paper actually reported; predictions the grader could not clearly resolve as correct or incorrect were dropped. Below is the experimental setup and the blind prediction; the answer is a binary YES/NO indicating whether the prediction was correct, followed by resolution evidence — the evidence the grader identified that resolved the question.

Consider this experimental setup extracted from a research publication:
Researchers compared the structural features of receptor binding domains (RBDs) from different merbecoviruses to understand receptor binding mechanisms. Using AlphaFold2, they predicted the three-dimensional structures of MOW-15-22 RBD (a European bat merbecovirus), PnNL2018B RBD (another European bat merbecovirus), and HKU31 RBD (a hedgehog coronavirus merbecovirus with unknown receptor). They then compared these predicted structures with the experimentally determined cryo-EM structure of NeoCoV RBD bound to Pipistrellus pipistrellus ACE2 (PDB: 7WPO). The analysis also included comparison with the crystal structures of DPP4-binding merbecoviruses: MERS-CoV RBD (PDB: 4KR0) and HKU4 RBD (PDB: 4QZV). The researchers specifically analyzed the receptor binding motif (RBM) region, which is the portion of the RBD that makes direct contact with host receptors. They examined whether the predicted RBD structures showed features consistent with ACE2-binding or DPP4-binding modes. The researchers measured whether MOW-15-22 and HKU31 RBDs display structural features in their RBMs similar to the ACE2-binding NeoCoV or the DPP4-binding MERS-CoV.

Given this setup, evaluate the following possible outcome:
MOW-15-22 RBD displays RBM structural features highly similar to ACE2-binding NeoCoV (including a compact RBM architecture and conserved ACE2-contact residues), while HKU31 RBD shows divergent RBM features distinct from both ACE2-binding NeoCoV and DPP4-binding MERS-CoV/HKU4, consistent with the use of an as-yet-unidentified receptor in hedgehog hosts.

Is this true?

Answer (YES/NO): NO